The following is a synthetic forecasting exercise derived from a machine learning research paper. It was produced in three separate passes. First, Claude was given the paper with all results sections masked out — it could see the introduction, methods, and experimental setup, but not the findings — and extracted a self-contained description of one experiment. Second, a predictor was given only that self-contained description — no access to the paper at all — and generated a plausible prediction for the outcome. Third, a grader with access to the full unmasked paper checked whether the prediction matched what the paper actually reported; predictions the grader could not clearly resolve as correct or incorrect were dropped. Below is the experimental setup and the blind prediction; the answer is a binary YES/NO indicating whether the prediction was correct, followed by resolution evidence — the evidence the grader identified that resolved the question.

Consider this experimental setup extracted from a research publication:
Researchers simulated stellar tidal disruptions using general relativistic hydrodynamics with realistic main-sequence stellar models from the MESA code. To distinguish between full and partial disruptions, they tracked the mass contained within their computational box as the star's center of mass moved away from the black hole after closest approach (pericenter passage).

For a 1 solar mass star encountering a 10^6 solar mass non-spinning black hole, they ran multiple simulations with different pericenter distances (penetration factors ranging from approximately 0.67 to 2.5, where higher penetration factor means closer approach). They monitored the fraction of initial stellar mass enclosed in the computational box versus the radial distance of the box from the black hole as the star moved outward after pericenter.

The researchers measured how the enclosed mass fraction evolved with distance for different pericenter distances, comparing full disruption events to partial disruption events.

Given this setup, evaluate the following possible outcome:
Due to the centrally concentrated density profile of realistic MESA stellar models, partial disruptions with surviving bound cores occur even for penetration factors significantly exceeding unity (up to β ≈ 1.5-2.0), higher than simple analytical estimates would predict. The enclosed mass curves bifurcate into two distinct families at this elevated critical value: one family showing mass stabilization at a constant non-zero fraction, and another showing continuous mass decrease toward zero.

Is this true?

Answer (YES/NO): NO